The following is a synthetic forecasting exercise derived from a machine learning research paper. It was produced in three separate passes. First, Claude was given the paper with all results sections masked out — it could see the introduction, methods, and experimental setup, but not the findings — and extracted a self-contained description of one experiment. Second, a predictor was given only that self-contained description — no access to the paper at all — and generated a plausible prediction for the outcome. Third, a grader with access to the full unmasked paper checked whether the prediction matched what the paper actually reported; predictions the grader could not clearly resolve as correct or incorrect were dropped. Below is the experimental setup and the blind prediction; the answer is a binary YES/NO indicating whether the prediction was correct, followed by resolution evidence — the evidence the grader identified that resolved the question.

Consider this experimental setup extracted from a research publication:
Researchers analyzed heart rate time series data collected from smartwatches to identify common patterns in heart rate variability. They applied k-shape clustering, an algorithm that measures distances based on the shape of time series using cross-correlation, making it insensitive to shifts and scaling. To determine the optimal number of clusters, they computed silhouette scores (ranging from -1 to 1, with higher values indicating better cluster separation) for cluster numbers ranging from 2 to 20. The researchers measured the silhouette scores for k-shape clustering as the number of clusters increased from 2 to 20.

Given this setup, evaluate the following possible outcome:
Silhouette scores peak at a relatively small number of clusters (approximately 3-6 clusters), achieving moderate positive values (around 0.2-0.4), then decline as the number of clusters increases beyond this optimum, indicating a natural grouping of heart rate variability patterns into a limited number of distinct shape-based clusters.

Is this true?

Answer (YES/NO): NO